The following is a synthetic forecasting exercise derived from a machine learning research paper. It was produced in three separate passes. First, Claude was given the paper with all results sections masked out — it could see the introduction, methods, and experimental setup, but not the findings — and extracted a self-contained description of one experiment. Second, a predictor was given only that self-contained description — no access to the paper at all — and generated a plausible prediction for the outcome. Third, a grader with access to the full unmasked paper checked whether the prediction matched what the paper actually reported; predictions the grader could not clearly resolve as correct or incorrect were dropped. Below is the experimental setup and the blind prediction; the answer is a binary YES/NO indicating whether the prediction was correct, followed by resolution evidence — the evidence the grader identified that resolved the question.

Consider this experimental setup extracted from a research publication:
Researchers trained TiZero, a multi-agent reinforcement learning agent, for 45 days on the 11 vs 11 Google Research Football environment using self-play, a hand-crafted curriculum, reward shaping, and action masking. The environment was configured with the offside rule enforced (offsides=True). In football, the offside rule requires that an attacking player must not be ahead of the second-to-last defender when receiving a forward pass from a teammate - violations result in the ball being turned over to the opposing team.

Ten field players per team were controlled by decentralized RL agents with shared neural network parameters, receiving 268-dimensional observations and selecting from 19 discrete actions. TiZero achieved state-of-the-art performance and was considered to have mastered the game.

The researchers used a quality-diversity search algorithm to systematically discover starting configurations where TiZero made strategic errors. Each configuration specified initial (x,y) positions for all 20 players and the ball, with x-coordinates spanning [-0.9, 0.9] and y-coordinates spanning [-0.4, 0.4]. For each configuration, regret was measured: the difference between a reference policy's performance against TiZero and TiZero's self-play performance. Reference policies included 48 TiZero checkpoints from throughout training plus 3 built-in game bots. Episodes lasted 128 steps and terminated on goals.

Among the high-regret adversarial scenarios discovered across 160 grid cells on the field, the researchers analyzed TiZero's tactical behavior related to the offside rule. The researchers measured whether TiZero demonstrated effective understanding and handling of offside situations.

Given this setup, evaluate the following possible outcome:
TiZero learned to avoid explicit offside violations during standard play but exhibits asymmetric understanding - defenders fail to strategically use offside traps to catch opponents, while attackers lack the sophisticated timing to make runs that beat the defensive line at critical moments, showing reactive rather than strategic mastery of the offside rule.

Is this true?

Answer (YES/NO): NO